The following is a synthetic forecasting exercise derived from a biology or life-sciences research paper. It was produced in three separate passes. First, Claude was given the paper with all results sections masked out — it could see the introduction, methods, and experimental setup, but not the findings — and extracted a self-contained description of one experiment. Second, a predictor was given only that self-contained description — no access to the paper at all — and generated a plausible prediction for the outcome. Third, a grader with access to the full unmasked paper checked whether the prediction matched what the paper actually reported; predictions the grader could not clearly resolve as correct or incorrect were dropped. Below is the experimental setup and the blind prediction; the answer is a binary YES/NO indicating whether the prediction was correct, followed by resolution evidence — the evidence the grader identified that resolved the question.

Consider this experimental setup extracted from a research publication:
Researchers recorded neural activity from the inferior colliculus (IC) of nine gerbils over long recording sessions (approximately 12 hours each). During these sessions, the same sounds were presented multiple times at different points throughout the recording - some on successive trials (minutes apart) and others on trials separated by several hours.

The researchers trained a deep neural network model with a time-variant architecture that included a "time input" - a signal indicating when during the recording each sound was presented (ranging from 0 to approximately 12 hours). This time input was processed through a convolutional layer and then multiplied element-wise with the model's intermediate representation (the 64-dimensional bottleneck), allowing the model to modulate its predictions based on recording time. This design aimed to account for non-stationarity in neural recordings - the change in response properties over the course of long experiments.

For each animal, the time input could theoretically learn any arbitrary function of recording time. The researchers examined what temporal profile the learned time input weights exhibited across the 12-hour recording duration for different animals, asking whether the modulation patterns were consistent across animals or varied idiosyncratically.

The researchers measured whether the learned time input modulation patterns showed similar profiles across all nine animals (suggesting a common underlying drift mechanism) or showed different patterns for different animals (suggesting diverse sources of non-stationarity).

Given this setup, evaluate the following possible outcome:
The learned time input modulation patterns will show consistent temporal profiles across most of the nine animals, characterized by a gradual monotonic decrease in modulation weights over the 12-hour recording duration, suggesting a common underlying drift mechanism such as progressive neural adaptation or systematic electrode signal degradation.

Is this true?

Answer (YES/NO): NO